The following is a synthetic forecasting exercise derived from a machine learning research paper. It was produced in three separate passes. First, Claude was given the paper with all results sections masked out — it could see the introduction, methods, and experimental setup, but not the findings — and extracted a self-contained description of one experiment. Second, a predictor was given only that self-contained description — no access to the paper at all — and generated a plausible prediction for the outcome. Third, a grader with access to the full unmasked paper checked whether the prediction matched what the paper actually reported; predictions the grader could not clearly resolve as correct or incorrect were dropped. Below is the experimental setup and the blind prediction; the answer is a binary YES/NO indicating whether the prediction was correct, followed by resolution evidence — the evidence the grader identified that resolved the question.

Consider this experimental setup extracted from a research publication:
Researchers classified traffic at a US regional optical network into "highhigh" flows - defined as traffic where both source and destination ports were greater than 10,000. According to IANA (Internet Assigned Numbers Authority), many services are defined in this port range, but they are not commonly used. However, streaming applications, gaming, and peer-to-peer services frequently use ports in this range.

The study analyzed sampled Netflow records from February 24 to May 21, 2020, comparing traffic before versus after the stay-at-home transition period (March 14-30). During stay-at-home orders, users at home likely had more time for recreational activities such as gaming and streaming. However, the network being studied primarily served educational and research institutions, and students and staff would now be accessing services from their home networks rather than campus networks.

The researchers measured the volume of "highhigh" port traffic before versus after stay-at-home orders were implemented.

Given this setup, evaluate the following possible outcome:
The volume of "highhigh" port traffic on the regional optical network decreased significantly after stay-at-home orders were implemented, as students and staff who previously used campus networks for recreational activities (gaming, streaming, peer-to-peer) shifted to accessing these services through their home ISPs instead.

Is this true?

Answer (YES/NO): NO